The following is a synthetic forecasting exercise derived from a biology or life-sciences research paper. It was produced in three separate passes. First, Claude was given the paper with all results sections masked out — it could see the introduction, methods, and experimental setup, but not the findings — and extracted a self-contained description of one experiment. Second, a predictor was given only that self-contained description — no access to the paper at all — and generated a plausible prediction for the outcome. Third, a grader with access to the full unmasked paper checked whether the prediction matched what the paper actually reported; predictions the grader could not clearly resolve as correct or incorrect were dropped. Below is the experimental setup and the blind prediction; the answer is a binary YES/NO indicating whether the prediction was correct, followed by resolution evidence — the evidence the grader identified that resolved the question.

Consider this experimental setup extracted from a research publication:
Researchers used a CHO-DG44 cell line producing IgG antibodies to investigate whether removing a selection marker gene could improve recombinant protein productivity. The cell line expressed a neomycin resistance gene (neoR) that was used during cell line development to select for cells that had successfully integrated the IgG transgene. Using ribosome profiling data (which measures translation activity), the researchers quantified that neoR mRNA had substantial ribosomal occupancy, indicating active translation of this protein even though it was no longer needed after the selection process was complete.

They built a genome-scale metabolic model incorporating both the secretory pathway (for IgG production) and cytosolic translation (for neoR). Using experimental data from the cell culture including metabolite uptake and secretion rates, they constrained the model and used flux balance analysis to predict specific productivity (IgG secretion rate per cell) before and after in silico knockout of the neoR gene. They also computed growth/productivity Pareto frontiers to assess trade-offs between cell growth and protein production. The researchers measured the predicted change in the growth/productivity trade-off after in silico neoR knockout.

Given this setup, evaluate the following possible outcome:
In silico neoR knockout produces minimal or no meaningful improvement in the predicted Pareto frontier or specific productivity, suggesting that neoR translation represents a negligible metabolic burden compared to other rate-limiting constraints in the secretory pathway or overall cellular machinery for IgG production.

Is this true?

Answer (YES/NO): NO